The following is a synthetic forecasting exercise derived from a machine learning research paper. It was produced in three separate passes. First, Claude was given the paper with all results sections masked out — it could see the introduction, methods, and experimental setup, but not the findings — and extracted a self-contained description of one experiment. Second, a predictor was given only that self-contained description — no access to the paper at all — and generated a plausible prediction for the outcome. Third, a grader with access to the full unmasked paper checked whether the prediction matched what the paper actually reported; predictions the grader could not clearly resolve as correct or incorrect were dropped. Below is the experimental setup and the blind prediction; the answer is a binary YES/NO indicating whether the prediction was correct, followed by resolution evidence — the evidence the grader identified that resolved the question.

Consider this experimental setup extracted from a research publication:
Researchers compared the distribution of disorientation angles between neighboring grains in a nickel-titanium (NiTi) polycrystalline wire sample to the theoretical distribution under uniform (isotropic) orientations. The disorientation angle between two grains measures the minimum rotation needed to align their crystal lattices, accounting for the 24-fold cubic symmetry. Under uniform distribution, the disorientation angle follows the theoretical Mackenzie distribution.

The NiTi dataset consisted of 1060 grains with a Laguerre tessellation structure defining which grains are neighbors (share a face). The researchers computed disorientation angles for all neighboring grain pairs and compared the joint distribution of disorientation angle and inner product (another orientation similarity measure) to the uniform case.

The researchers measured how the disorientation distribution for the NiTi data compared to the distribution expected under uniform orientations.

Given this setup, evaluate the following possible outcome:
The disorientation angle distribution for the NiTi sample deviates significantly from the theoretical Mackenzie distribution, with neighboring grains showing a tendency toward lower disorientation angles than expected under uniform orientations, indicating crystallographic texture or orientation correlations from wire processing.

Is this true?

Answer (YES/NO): YES